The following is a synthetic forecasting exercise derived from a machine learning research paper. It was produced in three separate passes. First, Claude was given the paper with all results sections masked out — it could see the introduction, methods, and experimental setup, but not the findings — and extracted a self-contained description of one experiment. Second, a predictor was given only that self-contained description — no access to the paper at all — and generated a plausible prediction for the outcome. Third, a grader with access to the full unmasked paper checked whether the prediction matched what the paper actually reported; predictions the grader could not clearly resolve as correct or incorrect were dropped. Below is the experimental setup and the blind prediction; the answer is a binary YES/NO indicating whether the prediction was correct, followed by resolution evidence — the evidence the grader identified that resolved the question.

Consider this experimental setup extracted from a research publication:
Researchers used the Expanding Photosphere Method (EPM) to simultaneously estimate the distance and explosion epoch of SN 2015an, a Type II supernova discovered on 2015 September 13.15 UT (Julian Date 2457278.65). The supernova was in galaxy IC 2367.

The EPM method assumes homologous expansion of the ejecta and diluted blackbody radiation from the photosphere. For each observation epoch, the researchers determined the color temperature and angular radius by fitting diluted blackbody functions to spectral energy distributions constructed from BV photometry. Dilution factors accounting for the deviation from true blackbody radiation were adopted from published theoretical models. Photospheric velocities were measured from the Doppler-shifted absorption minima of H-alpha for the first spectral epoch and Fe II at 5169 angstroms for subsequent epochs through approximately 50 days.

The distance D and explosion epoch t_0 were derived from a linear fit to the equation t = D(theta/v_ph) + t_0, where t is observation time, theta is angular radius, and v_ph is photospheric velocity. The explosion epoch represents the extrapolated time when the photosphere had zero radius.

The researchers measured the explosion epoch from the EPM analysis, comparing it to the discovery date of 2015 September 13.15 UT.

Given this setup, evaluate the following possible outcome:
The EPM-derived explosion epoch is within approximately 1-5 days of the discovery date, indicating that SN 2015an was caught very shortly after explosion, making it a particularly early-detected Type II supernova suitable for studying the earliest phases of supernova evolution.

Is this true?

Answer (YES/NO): NO